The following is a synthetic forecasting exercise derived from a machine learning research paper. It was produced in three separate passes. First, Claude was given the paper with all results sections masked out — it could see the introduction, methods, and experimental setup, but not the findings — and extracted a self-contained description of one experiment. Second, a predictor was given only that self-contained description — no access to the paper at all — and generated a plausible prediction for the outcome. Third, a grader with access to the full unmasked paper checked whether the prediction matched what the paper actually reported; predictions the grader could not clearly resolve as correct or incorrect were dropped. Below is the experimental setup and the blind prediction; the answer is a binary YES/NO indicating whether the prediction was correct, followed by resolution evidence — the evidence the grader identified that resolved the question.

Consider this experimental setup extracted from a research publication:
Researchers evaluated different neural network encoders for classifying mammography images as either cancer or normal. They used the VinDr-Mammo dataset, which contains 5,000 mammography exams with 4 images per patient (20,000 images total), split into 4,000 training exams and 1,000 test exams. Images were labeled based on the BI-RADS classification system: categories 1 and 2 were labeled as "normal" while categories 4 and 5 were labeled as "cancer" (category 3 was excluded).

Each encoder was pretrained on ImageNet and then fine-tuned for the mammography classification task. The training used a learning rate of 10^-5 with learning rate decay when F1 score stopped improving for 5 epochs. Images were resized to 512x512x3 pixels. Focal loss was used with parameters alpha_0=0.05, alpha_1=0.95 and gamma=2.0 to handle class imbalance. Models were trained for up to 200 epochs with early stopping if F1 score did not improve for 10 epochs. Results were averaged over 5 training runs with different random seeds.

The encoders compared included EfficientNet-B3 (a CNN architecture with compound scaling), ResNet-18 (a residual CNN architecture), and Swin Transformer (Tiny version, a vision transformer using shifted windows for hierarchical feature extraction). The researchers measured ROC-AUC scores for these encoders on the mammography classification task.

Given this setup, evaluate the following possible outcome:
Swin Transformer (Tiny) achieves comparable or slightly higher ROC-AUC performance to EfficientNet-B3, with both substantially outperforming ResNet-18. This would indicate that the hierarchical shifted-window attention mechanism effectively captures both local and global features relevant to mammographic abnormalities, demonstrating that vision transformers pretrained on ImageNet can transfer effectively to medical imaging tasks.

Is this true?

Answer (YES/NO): NO